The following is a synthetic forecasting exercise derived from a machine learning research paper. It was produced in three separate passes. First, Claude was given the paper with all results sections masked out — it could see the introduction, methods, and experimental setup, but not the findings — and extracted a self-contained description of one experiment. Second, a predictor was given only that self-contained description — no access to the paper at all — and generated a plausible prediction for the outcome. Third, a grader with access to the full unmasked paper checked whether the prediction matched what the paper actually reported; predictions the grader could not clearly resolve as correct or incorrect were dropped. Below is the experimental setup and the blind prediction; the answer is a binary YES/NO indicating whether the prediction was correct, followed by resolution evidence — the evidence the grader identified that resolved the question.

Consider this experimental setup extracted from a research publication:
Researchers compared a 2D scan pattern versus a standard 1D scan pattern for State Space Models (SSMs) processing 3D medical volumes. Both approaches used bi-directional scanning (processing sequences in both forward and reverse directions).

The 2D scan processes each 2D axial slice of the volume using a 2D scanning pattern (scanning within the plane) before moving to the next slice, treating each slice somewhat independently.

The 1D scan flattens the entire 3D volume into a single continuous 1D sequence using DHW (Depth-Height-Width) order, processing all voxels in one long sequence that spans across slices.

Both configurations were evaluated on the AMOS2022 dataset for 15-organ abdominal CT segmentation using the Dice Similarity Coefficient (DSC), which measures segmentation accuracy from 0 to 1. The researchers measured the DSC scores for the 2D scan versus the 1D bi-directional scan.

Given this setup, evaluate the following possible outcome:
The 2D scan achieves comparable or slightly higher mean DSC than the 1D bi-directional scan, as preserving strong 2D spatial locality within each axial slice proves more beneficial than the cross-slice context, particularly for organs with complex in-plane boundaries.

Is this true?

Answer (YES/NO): NO